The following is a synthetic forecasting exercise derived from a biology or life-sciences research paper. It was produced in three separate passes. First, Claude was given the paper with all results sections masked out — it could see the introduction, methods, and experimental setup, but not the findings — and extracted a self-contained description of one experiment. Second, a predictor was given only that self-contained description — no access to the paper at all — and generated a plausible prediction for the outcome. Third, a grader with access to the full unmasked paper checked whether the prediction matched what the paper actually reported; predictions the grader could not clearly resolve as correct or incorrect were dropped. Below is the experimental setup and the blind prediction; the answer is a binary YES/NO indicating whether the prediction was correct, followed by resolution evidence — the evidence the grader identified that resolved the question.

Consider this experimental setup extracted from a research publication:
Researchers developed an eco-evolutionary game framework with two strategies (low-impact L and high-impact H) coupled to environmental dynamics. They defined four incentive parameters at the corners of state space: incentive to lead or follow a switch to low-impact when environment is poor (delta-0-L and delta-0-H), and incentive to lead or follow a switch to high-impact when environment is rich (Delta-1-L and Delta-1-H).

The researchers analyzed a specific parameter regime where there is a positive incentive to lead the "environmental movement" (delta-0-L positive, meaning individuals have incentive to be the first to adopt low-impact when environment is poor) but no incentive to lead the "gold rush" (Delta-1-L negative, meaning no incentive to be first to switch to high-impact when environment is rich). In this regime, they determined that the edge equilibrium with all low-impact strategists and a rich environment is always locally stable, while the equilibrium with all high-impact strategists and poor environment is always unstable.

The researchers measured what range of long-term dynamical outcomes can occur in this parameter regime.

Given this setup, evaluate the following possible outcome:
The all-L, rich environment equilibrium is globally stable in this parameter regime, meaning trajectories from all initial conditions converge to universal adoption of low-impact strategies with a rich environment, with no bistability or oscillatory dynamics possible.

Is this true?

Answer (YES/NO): NO